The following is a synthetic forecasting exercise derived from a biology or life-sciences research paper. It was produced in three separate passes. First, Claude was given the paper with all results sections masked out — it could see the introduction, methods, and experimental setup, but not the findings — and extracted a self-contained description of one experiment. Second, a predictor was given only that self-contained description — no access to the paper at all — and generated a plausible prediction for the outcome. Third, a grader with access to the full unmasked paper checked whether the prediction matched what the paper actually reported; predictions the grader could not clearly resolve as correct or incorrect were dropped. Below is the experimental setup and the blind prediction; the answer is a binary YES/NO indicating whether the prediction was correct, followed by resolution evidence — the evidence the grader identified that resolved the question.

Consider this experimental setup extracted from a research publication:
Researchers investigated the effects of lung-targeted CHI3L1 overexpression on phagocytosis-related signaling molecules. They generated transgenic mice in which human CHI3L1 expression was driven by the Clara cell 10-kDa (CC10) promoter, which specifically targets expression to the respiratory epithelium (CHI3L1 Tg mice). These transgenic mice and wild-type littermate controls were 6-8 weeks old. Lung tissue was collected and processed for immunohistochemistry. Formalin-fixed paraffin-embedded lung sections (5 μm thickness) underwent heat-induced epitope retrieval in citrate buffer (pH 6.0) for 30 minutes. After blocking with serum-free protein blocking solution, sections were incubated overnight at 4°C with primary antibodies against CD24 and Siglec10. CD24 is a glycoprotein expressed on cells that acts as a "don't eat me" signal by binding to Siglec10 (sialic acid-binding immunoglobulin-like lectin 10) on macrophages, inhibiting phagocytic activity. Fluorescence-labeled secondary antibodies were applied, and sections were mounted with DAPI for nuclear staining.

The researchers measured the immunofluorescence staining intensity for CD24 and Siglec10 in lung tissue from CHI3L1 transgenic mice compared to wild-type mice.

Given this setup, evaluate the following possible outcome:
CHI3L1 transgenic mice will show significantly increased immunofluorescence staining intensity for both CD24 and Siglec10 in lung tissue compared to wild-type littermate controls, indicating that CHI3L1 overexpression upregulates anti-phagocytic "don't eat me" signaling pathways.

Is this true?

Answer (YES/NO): YES